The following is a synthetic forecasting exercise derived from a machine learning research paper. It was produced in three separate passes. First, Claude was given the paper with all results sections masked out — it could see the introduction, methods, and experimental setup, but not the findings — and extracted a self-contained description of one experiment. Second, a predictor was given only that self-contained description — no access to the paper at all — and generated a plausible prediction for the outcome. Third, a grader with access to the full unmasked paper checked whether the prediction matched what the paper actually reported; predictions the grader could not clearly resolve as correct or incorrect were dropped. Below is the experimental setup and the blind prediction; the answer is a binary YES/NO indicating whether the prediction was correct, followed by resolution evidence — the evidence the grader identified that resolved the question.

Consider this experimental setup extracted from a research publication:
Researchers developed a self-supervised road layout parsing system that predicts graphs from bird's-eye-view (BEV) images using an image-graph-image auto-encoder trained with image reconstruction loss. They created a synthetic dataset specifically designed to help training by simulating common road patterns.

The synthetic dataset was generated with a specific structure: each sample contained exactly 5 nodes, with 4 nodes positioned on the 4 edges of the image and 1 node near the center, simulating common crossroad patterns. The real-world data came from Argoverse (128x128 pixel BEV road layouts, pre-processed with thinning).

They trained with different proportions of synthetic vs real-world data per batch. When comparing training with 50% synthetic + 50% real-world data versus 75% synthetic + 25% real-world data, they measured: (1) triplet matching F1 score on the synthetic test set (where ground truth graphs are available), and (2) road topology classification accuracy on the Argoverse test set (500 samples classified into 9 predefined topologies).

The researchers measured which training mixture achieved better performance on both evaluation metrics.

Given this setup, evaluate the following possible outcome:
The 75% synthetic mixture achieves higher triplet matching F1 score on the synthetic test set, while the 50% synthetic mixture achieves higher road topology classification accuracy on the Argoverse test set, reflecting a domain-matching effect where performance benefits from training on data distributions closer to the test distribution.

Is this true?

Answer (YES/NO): NO